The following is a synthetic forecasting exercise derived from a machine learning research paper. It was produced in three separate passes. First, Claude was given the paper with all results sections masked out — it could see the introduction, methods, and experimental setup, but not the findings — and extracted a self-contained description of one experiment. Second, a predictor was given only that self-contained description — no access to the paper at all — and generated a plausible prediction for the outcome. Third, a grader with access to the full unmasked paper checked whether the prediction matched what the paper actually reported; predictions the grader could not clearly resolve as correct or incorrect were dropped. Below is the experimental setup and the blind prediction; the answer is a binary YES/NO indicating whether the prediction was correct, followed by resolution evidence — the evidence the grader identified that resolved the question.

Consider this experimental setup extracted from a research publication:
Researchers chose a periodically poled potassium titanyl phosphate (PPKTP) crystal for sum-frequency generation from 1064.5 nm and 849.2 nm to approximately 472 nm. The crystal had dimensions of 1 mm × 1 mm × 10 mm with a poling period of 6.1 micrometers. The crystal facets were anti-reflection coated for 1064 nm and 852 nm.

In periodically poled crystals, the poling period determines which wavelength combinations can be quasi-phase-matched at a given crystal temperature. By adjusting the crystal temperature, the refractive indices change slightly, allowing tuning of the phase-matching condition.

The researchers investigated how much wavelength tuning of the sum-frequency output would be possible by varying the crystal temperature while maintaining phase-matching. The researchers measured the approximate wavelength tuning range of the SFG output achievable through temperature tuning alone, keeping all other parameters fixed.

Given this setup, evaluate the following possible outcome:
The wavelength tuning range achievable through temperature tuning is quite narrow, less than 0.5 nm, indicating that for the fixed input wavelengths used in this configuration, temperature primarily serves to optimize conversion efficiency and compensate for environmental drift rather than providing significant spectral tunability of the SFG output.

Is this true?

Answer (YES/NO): NO